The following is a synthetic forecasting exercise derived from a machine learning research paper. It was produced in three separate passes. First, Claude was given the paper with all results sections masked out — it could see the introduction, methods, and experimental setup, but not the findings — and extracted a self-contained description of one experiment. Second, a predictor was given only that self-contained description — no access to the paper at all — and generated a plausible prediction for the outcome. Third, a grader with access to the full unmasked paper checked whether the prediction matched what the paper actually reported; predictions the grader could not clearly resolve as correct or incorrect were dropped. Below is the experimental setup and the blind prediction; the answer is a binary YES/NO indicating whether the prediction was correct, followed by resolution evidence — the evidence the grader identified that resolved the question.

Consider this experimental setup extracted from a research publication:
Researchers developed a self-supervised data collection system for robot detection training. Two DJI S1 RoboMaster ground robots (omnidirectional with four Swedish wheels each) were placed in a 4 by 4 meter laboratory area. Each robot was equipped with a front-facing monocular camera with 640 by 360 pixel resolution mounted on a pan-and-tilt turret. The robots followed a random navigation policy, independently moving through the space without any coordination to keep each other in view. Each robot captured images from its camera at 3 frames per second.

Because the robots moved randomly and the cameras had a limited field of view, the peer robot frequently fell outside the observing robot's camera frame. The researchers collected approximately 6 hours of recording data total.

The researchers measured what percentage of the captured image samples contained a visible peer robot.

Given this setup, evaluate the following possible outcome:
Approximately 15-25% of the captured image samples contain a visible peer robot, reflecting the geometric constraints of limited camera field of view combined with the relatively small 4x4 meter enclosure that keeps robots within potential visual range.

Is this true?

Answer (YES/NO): YES